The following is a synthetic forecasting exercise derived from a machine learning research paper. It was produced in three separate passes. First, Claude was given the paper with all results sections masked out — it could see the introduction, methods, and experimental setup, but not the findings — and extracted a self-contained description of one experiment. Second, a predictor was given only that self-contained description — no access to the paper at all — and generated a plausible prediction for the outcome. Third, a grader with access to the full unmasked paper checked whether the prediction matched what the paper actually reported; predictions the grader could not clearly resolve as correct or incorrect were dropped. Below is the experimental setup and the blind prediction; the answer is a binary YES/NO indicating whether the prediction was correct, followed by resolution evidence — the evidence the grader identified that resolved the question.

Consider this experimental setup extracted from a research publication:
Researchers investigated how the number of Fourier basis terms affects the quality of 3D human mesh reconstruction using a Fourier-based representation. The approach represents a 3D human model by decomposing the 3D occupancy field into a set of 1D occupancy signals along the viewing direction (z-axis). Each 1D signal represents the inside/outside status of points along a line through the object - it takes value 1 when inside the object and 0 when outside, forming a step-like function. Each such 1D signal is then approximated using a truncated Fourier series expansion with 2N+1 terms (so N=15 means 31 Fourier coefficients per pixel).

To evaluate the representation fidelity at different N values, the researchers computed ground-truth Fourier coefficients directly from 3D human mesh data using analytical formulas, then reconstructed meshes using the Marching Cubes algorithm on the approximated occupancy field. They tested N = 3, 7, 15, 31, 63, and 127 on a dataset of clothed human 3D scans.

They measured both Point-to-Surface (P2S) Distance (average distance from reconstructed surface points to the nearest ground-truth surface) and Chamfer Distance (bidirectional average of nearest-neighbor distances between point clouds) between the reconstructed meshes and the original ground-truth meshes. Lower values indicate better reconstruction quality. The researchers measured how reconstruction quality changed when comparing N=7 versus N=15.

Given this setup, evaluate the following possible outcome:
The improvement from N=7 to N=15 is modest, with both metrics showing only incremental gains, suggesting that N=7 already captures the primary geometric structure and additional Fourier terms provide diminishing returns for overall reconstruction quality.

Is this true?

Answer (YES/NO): NO